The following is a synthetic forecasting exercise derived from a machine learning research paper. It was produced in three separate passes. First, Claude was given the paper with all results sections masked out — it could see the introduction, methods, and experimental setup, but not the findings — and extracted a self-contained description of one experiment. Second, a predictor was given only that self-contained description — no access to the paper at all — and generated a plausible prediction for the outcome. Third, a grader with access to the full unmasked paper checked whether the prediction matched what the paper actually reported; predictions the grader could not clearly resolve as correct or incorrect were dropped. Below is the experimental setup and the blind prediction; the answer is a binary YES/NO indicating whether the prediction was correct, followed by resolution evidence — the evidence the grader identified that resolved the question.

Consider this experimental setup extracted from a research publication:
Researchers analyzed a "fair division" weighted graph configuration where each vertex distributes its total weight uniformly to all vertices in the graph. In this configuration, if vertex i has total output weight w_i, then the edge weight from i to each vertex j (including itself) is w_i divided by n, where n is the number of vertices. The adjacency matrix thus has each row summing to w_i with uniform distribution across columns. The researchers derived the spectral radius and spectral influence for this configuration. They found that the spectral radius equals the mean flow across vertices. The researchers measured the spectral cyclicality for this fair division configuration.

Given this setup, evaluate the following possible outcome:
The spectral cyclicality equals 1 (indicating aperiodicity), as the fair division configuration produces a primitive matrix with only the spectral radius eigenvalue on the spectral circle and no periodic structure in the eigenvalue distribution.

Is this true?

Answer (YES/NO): YES